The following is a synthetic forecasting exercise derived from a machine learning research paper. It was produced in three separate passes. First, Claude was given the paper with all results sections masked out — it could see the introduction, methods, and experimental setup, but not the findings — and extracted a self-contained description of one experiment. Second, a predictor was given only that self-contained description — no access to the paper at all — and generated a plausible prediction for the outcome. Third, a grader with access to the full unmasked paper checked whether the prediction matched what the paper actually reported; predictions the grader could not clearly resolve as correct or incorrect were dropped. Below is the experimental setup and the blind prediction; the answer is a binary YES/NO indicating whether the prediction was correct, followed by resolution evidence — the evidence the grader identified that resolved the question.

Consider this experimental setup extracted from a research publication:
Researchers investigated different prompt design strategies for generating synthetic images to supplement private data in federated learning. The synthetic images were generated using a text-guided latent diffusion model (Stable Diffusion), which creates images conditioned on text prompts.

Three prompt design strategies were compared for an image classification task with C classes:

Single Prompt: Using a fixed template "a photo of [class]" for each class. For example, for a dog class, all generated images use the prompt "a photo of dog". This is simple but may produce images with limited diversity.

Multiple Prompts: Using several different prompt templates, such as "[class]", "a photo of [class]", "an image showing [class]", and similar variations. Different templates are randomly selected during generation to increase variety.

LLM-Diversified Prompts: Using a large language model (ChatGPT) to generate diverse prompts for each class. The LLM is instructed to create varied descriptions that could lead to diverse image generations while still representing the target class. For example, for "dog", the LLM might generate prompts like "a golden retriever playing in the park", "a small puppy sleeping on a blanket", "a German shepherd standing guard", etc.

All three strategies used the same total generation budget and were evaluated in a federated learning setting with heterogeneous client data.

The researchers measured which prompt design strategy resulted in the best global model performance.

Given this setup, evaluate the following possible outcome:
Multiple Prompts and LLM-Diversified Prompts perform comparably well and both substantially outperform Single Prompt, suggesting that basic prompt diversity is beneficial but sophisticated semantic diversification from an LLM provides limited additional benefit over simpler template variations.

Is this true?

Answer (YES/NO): NO